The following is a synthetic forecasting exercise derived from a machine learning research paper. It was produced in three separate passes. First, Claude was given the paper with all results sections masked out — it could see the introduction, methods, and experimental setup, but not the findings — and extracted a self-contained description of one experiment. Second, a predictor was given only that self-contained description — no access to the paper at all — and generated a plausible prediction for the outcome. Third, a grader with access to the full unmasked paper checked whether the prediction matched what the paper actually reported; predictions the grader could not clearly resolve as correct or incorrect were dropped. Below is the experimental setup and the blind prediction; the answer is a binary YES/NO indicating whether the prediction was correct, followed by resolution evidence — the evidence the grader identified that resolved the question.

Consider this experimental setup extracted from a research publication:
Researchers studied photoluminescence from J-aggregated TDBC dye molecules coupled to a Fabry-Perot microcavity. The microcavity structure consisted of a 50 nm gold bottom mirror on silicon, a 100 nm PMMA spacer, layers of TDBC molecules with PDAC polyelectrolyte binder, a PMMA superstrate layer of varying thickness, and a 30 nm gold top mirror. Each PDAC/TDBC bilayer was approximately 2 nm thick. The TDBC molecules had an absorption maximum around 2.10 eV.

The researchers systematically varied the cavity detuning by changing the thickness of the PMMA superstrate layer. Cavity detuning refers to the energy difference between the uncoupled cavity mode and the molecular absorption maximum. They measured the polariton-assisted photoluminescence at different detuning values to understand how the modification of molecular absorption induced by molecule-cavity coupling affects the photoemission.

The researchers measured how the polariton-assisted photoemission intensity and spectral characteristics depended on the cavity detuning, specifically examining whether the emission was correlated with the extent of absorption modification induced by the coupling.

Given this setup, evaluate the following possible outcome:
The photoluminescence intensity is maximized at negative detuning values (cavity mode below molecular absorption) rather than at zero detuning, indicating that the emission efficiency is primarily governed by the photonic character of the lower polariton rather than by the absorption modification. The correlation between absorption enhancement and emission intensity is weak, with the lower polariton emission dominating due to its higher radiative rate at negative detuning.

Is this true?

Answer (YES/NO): NO